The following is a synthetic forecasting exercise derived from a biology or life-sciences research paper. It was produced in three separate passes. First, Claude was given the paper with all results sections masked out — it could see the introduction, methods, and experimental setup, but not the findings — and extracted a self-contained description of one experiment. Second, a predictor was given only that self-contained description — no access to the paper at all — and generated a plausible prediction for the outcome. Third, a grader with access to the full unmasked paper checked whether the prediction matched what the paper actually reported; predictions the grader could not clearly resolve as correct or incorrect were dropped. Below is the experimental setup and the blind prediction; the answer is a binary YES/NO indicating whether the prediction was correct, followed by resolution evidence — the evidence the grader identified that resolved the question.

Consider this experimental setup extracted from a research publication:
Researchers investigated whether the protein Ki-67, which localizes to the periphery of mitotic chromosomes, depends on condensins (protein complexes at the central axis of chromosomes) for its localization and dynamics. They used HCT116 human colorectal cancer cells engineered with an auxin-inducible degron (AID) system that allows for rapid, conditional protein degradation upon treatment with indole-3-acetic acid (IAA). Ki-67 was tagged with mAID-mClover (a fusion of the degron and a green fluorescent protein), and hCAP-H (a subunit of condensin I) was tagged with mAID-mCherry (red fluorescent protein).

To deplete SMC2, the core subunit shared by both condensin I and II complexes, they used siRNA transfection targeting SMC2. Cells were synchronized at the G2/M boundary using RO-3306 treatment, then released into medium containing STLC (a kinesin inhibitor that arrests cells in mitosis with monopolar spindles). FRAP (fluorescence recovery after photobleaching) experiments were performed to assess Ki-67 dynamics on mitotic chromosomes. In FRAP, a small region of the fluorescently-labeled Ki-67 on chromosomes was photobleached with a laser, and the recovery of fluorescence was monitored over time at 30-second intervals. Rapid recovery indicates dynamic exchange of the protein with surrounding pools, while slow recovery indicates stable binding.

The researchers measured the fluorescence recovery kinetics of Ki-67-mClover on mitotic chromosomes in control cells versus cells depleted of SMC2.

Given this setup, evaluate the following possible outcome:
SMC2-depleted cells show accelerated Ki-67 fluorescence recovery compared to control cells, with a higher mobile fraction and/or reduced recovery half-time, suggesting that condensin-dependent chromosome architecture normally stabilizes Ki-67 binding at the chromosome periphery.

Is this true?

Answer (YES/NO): NO